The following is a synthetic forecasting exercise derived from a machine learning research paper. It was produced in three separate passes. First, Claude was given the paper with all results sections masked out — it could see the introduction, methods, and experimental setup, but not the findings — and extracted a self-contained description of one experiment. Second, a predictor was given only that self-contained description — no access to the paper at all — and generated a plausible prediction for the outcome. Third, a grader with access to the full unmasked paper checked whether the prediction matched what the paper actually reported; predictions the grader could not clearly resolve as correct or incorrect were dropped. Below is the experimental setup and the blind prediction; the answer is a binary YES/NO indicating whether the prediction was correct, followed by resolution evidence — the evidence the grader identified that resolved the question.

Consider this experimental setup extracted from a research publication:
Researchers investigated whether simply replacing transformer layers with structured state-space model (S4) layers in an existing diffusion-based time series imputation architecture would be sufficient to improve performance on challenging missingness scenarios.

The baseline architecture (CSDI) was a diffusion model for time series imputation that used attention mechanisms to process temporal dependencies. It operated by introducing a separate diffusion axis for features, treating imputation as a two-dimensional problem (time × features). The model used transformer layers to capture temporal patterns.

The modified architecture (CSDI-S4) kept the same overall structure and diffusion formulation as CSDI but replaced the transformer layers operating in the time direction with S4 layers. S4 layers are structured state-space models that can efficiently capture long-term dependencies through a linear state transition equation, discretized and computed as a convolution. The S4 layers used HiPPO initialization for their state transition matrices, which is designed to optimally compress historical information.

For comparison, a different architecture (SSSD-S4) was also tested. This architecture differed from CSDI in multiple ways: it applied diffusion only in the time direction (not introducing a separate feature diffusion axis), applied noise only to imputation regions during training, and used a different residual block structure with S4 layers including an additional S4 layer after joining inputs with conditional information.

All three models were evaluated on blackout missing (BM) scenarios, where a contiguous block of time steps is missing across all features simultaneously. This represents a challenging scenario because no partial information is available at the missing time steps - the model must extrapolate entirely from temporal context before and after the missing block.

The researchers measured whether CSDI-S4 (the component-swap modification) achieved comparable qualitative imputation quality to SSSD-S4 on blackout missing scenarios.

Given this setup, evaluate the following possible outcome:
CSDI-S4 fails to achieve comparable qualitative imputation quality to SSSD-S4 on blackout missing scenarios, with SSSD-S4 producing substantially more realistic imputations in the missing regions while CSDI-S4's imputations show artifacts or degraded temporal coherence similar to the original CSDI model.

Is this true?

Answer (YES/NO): NO